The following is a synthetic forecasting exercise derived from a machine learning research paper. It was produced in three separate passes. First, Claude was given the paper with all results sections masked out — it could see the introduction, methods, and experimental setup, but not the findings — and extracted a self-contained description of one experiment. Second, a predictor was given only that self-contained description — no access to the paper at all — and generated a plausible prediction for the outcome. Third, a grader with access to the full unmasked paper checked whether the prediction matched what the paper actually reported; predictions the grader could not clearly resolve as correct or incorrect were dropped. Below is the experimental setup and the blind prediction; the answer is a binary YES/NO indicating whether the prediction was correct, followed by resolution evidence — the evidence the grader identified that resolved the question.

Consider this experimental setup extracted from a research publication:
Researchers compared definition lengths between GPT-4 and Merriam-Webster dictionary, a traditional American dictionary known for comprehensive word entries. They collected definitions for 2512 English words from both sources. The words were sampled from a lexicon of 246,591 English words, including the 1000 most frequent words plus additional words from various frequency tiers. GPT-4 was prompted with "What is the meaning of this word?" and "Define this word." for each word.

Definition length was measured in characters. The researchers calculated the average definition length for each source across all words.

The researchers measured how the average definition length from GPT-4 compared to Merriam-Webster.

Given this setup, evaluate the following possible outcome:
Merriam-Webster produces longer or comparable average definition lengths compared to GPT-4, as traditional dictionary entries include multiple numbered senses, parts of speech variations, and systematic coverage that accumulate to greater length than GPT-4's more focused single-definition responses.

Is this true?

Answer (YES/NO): YES